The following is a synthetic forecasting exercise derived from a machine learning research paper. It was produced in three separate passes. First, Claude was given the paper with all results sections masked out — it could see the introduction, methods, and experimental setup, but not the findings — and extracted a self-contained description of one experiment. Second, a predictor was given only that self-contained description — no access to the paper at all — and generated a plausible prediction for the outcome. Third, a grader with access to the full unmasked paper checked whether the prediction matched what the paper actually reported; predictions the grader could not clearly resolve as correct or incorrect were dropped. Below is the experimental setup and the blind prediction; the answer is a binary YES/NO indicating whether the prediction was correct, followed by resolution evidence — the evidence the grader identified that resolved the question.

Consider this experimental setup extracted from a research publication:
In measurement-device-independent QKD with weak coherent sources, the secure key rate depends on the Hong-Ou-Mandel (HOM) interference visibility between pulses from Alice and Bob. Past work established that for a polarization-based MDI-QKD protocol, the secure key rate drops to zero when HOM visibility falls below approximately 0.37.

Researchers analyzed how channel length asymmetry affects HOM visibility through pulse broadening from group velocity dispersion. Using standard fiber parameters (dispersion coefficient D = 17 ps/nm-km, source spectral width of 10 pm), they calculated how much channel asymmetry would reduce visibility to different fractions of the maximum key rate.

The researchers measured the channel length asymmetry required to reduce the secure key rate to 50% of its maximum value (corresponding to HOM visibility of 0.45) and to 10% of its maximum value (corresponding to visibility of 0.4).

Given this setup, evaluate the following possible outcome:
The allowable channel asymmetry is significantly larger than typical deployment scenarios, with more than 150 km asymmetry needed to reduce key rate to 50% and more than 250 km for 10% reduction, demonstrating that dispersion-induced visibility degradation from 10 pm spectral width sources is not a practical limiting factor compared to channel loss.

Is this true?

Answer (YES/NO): NO